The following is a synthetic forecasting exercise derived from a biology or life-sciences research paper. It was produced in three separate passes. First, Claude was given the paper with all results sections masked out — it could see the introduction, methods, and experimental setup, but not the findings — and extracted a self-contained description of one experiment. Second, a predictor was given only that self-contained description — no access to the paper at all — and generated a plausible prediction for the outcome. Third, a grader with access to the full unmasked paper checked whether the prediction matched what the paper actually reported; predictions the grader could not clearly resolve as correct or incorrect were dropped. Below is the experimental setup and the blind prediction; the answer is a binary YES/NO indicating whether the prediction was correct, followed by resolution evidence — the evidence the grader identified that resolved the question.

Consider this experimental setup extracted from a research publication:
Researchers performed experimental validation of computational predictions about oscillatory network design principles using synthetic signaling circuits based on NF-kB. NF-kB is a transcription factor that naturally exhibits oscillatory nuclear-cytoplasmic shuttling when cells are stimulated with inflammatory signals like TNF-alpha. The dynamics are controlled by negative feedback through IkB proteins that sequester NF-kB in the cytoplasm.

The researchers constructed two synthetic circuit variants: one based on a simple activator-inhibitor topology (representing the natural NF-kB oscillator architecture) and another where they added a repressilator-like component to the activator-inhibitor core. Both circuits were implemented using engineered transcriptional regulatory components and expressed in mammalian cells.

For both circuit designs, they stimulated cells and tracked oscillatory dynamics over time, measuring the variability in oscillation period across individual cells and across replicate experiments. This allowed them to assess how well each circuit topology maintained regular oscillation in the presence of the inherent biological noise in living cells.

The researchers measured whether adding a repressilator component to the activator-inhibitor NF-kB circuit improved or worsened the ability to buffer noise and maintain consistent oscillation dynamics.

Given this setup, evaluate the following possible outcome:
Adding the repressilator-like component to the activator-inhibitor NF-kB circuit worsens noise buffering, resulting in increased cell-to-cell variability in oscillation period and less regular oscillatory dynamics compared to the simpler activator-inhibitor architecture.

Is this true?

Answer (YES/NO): NO